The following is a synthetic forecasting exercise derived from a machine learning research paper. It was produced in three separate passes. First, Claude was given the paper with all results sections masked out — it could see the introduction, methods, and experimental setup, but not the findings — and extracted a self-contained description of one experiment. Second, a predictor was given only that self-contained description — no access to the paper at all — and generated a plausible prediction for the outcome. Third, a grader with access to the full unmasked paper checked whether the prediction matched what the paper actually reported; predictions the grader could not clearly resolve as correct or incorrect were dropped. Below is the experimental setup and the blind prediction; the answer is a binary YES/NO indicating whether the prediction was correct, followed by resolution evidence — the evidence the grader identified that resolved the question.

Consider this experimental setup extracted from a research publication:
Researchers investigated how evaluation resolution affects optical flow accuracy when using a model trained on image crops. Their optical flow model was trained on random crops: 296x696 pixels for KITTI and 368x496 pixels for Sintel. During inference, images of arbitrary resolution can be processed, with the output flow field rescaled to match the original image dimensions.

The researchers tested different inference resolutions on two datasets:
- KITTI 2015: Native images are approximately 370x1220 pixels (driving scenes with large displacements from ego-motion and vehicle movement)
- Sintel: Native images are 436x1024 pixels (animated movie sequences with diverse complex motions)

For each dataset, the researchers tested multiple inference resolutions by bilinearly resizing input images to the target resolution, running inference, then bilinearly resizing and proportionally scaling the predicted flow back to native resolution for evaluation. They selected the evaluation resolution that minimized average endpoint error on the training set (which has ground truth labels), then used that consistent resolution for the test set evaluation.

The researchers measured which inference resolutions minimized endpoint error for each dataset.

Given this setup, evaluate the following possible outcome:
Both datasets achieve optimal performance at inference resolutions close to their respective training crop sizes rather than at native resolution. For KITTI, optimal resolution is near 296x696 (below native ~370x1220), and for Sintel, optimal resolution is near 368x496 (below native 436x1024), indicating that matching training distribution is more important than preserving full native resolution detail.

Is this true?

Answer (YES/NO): NO